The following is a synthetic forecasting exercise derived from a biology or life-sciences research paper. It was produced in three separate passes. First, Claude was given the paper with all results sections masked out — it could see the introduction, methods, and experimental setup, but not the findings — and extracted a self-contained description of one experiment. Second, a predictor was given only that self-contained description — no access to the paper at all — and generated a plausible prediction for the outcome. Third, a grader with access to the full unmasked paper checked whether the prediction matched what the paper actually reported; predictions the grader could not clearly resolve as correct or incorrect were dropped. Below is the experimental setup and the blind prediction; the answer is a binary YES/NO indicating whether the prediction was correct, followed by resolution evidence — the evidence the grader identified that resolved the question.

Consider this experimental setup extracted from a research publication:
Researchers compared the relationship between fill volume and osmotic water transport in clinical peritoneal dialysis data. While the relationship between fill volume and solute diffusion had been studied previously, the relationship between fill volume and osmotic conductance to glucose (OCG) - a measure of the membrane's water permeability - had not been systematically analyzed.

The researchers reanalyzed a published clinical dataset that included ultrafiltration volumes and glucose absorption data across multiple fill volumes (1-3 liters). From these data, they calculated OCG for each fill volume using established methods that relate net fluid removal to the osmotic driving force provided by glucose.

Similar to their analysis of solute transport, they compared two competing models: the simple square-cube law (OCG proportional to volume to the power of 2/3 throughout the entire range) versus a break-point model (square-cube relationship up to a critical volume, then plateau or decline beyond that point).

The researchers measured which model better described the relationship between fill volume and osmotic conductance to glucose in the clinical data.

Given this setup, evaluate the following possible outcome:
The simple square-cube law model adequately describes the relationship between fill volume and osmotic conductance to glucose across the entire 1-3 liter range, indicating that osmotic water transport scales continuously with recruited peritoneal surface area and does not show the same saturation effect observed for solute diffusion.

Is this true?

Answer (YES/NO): NO